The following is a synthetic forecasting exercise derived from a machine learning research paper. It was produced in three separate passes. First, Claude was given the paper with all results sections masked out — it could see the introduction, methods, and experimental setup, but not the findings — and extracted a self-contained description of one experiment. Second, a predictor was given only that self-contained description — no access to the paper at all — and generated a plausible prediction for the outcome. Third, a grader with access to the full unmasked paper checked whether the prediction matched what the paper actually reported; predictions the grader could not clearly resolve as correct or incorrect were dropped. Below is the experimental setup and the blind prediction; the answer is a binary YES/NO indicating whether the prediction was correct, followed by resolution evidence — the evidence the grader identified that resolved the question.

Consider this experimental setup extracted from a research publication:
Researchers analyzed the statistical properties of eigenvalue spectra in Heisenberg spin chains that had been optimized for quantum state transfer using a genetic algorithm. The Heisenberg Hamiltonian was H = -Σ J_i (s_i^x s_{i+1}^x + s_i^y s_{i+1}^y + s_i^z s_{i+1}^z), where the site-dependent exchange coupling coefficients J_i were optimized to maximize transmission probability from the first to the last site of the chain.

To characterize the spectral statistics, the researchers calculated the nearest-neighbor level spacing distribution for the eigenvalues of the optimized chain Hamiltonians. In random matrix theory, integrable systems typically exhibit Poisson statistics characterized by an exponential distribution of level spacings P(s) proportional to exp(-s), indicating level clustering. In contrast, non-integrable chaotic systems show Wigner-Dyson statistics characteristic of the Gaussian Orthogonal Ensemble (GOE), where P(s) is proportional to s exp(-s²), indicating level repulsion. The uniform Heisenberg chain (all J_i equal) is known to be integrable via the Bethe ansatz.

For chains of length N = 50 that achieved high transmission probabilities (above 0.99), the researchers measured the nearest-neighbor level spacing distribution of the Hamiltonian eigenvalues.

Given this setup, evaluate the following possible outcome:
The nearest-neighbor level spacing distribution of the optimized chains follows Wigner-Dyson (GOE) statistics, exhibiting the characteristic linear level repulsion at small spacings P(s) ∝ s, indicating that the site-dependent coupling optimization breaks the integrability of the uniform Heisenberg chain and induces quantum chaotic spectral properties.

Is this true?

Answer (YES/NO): NO